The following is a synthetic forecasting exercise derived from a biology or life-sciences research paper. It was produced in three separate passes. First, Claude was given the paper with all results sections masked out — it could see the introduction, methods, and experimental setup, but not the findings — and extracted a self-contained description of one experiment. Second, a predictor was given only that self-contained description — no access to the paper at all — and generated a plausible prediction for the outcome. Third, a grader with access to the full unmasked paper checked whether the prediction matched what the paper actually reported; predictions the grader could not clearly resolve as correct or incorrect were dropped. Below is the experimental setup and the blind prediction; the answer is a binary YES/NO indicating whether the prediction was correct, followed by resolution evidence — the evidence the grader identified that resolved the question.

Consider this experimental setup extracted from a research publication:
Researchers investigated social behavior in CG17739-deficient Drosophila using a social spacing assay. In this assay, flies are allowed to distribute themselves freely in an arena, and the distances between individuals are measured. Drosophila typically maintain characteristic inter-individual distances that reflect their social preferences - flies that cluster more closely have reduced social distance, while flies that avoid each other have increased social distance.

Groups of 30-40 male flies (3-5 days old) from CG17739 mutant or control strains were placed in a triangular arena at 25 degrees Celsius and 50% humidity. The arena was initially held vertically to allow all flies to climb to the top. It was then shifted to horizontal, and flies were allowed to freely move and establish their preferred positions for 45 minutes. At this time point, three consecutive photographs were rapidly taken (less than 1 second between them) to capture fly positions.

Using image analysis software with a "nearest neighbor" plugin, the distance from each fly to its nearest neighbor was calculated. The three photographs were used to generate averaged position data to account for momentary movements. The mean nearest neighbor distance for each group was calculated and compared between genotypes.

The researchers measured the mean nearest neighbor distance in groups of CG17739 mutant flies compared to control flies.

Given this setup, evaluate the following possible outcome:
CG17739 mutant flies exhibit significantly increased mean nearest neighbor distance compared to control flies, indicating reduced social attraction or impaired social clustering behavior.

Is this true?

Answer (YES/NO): YES